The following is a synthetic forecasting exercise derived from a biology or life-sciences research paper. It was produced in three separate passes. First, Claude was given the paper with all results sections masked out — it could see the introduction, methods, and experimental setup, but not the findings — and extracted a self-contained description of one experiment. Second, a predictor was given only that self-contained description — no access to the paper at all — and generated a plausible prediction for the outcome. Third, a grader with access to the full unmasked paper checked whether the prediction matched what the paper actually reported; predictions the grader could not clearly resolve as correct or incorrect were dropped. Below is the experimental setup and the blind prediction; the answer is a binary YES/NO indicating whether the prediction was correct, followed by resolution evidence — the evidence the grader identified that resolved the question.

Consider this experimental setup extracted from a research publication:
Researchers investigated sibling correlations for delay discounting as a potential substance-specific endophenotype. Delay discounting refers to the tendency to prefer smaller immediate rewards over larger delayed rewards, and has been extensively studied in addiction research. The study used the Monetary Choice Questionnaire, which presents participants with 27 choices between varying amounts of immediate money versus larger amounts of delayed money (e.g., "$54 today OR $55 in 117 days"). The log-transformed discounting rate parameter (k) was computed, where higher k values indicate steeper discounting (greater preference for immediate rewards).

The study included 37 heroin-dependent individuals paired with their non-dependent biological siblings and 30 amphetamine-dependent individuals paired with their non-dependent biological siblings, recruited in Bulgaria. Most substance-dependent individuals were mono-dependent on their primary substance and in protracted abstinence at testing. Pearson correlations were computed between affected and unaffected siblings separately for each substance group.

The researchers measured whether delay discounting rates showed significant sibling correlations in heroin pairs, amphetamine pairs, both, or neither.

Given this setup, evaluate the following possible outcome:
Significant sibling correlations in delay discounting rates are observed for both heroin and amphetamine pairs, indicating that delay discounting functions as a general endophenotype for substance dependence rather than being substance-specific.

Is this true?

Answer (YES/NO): NO